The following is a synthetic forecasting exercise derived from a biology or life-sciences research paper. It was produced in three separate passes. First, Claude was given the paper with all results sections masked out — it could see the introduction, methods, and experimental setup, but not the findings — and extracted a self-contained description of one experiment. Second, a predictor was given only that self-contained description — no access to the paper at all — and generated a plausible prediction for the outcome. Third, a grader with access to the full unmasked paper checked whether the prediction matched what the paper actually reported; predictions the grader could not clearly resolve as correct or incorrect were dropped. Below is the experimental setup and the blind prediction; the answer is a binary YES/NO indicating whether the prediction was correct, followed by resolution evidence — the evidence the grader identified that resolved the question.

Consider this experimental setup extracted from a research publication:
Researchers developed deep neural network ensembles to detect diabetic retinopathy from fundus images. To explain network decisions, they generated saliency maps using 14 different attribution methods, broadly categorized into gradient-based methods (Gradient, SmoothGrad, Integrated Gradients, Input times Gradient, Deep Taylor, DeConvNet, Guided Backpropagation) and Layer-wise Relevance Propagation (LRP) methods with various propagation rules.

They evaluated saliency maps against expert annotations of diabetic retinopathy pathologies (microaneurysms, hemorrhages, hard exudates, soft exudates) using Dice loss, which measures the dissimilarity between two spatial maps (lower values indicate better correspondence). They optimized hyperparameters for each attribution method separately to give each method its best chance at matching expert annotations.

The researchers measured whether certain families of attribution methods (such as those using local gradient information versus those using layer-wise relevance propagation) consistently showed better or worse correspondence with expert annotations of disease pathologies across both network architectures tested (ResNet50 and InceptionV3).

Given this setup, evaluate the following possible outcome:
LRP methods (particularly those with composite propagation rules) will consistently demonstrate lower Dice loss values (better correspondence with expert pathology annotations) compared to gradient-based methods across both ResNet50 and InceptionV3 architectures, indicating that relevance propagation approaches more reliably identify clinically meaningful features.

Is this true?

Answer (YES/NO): NO